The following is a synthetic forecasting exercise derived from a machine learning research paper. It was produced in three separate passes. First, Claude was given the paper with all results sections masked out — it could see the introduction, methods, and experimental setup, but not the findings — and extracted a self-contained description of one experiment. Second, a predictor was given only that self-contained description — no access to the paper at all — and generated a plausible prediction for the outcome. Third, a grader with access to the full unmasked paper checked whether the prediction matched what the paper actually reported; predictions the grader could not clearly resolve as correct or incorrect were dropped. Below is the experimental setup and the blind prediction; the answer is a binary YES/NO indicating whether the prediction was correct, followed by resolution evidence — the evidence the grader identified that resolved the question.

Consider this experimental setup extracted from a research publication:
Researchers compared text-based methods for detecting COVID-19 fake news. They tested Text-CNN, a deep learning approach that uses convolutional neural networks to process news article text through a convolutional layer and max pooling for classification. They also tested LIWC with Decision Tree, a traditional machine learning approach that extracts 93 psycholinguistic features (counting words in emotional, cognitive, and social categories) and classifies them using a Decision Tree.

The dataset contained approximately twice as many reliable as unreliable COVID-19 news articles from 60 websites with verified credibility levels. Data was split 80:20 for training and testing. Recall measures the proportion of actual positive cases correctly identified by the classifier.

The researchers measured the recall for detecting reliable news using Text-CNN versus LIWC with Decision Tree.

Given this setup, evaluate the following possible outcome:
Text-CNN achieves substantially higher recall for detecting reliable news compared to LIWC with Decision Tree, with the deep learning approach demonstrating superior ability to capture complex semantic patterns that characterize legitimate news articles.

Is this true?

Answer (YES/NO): NO